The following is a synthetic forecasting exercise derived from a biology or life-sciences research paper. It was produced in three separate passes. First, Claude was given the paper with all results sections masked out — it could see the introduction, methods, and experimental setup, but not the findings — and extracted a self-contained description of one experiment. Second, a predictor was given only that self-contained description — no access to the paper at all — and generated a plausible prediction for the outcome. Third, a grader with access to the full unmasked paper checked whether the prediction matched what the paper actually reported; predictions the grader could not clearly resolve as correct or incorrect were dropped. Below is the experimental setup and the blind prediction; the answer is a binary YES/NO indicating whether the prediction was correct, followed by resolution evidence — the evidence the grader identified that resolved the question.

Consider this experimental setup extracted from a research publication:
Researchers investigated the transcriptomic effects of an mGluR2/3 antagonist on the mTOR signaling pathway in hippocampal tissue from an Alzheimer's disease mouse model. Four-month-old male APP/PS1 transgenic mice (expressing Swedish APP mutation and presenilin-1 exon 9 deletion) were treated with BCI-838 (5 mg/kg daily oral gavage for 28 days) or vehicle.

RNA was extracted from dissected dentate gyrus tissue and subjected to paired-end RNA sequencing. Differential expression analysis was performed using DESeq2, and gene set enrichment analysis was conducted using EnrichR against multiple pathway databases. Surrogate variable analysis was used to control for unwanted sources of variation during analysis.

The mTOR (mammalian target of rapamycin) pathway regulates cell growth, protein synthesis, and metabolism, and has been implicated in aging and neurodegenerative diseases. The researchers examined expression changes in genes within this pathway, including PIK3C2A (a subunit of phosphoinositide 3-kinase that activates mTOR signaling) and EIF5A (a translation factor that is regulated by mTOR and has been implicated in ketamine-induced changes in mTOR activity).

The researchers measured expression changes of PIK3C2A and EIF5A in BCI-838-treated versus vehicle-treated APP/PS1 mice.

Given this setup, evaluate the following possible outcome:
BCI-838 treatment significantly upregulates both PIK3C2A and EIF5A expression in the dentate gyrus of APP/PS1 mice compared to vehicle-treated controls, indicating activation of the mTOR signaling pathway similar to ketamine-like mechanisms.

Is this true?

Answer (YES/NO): NO